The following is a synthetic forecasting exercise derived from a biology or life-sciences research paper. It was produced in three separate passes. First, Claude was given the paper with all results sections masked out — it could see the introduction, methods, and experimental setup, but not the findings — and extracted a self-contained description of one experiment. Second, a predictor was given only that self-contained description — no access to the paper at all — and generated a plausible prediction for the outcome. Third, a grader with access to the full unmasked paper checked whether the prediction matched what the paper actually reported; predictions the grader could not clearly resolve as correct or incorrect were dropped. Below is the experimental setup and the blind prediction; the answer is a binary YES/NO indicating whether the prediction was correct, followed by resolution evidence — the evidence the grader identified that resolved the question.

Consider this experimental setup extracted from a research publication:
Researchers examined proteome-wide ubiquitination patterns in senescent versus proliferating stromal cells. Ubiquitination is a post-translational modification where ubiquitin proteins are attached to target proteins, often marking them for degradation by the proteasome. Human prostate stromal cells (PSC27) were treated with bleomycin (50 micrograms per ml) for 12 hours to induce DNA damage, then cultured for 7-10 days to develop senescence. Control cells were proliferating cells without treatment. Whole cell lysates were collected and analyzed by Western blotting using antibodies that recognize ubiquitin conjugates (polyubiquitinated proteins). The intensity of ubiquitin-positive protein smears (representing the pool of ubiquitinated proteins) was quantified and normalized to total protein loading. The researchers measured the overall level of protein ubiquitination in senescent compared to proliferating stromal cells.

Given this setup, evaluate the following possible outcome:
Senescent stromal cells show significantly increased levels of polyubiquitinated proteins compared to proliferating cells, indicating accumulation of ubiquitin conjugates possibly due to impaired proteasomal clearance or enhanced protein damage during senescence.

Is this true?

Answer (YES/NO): YES